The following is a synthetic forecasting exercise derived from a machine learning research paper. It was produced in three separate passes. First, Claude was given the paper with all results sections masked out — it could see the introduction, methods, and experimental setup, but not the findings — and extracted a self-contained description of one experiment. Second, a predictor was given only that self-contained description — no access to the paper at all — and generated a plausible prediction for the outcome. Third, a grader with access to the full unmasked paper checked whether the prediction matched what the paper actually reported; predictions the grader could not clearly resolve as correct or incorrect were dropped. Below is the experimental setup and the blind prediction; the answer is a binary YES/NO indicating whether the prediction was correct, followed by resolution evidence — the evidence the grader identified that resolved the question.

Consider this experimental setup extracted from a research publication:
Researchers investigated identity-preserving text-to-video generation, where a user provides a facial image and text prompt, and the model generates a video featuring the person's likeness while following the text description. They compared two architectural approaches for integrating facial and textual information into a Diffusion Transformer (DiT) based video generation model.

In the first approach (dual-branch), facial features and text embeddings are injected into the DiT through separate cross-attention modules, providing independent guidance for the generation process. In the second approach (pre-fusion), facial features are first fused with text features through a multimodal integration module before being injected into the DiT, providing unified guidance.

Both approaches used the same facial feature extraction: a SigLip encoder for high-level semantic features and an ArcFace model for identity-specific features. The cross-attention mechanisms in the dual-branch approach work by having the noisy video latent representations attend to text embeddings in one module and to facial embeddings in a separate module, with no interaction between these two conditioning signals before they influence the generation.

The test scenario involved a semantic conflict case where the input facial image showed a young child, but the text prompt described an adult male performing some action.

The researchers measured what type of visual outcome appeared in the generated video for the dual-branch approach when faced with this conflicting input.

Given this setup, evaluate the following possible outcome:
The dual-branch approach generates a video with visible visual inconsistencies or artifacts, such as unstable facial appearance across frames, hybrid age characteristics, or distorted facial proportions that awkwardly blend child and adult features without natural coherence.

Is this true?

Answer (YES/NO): NO